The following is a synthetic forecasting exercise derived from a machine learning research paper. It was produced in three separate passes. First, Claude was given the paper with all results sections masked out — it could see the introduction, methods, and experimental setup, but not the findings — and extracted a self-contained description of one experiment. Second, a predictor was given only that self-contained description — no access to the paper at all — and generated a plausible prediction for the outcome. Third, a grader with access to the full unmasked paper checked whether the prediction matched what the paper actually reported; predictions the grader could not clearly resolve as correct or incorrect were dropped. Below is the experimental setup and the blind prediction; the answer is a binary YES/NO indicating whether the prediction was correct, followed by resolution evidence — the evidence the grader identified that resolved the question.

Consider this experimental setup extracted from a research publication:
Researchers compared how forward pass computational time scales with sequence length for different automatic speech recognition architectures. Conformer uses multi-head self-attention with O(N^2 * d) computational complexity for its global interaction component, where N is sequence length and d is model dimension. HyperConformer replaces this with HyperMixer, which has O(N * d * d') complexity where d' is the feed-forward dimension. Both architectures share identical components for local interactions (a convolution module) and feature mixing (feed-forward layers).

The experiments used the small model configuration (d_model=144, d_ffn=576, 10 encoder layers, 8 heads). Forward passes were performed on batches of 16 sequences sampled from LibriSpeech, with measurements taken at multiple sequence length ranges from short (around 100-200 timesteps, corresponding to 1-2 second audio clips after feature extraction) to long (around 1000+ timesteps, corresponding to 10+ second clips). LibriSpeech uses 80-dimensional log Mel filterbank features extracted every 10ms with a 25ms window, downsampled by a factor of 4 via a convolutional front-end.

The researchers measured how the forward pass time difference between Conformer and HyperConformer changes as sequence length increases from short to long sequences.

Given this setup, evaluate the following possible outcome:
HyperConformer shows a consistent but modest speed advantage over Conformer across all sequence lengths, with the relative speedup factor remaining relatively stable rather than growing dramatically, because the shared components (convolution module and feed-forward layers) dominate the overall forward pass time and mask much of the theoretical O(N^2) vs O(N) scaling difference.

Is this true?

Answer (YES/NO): NO